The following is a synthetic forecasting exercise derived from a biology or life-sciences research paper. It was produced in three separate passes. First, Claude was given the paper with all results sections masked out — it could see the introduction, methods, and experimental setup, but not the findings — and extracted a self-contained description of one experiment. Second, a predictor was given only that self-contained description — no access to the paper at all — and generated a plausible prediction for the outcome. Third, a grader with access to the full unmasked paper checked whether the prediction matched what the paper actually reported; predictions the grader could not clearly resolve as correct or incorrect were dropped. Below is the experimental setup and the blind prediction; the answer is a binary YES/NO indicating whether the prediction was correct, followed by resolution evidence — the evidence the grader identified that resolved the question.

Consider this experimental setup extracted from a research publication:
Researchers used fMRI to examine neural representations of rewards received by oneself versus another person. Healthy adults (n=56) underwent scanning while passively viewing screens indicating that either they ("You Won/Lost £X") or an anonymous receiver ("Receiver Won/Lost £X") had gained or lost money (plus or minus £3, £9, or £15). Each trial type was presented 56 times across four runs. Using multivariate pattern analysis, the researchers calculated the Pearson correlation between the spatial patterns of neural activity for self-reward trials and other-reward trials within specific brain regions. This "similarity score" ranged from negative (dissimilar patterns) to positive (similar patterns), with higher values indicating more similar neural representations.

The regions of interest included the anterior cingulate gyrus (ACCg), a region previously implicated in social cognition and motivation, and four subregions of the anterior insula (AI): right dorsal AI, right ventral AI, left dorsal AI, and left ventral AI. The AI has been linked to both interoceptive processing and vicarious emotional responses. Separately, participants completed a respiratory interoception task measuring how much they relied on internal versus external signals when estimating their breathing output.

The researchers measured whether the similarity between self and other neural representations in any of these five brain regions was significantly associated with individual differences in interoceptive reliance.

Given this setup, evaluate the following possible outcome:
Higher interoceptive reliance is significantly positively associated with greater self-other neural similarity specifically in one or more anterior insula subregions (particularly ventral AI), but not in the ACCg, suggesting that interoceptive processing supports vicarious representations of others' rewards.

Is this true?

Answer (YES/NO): NO